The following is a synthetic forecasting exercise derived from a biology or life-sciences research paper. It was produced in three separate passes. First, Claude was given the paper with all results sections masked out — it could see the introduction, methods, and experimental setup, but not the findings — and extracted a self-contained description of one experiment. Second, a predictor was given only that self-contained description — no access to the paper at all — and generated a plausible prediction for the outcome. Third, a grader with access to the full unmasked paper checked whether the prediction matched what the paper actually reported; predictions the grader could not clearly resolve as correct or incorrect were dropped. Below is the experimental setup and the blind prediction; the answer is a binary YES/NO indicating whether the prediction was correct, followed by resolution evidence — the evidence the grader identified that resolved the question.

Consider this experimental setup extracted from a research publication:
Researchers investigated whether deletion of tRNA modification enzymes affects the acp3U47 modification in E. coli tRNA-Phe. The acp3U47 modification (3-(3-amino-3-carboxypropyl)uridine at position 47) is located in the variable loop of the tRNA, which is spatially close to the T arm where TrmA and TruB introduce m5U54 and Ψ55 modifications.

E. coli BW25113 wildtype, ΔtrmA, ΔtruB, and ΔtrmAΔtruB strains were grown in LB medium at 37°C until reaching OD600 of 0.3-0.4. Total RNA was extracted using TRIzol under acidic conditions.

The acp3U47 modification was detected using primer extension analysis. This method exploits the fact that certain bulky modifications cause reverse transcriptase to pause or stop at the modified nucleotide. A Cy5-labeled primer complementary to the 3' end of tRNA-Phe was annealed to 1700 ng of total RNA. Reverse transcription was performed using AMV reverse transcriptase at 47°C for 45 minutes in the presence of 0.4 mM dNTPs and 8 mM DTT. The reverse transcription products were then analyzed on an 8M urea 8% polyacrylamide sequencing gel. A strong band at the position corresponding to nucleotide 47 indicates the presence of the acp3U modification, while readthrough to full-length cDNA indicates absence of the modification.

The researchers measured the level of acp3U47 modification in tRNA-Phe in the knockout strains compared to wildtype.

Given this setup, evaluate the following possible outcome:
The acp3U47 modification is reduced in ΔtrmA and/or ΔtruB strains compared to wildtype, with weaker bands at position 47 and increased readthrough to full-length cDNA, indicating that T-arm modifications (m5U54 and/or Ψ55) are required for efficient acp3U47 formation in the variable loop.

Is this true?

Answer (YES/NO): YES